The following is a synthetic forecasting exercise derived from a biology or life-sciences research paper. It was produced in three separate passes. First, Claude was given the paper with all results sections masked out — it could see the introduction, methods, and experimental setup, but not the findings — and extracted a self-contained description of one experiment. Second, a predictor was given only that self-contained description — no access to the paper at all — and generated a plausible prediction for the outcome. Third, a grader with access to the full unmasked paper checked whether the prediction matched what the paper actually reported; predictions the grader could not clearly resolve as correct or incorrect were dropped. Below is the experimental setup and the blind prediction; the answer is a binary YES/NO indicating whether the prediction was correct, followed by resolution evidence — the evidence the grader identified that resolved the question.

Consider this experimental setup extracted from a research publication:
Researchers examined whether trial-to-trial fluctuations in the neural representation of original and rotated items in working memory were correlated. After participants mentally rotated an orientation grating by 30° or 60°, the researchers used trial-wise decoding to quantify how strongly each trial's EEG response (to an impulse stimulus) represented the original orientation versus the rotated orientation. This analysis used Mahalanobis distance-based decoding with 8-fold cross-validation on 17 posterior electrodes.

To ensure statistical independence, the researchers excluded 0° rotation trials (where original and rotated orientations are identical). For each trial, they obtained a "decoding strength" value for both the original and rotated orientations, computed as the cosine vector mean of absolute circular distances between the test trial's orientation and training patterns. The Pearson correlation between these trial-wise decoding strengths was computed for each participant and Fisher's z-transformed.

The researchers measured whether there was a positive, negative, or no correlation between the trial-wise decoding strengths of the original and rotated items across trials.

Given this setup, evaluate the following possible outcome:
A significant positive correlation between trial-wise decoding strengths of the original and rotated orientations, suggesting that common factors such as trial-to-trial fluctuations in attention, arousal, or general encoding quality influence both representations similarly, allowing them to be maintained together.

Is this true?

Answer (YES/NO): NO